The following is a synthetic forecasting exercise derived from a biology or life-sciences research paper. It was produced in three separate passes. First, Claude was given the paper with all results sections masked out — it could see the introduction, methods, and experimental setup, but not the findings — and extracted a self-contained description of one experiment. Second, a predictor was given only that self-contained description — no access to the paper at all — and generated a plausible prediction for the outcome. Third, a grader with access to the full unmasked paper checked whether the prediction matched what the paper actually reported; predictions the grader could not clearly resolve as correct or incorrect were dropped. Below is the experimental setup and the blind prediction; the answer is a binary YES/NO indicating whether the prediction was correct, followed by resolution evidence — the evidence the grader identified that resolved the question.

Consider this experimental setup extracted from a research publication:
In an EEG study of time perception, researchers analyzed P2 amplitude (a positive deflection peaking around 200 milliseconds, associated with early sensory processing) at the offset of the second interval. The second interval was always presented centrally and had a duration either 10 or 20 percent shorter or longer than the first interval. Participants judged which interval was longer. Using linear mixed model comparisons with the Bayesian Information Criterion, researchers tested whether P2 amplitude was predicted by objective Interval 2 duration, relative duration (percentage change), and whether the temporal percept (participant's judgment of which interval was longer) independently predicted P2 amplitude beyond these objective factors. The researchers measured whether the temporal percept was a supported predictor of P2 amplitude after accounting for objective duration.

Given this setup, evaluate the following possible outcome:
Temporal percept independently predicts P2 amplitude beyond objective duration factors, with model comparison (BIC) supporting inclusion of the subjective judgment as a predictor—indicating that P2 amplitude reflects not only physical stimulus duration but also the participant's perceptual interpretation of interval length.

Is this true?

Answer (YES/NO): YES